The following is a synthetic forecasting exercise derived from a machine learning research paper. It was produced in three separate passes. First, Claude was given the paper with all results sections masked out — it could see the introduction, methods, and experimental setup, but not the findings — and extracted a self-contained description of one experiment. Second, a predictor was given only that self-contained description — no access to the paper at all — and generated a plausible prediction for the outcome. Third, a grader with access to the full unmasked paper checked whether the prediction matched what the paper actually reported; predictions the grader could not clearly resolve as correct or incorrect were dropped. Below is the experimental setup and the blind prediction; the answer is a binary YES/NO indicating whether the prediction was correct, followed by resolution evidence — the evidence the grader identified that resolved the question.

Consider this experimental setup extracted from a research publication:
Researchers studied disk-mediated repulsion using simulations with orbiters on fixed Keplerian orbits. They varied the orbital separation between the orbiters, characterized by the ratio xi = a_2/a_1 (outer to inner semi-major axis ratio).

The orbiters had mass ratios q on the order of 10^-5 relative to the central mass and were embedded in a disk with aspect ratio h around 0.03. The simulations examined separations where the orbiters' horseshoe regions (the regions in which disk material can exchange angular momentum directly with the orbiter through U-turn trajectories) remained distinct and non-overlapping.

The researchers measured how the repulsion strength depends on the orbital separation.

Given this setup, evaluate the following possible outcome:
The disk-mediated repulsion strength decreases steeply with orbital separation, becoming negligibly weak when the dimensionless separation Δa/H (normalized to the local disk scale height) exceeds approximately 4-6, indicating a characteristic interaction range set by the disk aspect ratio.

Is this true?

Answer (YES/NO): NO